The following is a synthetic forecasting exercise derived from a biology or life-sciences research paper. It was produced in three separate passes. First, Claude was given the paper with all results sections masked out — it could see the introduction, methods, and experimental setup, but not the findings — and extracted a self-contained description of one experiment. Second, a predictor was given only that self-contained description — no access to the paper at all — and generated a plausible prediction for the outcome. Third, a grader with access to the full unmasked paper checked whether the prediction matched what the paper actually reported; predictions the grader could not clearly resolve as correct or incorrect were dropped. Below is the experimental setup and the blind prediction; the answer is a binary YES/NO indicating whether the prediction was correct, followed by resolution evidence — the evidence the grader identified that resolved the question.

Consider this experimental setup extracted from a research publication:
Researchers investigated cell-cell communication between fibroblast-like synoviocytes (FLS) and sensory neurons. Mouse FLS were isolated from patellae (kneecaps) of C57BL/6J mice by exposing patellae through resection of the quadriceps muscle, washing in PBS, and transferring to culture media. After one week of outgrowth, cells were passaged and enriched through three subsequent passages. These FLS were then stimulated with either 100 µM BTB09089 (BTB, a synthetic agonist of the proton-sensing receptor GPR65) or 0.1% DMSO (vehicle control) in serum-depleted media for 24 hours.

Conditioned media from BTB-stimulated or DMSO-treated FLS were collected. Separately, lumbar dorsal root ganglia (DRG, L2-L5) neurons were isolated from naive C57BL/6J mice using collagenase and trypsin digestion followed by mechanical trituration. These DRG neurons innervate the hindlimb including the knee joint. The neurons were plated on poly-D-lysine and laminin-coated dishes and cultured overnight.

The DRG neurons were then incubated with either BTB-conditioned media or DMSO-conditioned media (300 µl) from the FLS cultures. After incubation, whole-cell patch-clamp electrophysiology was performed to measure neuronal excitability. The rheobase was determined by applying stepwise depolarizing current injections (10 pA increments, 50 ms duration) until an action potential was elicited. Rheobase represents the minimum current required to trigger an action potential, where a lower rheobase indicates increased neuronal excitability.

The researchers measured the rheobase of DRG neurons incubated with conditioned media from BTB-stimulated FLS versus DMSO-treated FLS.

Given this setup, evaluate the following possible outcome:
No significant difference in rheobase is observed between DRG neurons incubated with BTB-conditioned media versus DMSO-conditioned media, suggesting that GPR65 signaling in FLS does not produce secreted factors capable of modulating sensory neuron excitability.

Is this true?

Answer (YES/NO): NO